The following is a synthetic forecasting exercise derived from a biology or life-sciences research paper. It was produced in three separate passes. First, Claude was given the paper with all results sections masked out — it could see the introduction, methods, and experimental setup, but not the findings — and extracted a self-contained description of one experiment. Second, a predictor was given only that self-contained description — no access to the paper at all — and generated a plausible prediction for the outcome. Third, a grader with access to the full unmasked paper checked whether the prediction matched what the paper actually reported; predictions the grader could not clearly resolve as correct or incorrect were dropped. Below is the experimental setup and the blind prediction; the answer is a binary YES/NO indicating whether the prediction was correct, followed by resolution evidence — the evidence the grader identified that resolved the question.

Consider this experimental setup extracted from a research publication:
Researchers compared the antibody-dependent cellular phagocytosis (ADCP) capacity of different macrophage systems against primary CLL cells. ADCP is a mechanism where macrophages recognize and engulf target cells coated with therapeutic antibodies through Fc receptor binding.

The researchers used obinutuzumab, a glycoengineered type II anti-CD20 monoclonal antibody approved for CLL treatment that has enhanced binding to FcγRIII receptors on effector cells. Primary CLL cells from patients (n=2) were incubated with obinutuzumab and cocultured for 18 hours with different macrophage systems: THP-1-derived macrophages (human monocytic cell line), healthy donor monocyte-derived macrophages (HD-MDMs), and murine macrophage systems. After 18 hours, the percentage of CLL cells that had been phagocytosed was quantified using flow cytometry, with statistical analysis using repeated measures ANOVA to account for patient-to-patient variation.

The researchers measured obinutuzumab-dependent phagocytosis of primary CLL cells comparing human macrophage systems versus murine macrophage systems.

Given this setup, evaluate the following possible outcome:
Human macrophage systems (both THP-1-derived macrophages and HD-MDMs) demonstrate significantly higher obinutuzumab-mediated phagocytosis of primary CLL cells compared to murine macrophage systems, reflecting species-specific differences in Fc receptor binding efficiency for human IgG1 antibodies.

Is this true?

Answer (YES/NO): YES